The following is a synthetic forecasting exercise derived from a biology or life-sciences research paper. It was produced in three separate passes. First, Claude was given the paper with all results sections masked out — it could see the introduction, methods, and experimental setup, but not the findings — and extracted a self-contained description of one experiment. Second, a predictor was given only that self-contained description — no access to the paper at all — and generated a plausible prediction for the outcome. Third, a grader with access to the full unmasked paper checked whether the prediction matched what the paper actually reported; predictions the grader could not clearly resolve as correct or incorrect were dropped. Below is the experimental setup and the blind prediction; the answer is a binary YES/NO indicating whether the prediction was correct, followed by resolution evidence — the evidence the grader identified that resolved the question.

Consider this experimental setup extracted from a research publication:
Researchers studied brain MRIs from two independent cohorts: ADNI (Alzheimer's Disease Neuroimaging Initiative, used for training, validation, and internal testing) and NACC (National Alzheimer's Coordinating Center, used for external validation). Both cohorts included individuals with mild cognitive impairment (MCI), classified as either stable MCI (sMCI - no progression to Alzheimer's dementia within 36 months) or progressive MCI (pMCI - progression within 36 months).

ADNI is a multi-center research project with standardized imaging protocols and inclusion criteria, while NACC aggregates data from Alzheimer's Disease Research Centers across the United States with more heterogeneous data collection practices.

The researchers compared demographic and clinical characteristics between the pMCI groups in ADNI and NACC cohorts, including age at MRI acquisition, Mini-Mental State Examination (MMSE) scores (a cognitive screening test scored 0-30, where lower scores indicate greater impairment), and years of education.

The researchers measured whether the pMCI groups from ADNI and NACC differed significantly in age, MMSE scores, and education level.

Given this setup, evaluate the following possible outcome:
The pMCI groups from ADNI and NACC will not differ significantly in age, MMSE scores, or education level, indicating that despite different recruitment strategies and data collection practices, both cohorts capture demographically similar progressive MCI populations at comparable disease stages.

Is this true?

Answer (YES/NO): NO